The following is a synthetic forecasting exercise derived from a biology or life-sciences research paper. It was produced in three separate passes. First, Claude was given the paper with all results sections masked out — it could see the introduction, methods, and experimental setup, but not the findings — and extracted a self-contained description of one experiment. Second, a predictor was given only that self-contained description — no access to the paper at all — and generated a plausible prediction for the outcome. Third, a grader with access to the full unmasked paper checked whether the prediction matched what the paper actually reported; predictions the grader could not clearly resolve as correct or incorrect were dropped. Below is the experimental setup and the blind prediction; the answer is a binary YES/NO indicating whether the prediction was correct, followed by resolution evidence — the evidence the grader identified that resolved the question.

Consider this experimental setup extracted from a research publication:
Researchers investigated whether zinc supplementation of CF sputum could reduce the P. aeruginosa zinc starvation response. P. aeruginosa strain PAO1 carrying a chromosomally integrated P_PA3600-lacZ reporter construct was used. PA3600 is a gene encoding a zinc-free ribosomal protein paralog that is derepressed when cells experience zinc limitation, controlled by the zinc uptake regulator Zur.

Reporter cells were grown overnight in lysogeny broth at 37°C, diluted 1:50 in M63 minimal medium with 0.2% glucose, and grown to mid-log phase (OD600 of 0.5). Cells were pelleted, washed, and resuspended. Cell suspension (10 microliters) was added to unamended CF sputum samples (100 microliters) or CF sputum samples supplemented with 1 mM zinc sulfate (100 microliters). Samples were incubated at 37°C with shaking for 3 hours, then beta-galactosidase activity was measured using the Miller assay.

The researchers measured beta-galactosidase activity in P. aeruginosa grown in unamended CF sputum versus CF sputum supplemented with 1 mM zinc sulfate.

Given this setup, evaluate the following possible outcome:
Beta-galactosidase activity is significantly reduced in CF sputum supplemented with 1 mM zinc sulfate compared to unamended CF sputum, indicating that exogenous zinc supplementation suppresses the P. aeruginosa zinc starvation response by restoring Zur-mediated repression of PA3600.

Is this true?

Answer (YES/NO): YES